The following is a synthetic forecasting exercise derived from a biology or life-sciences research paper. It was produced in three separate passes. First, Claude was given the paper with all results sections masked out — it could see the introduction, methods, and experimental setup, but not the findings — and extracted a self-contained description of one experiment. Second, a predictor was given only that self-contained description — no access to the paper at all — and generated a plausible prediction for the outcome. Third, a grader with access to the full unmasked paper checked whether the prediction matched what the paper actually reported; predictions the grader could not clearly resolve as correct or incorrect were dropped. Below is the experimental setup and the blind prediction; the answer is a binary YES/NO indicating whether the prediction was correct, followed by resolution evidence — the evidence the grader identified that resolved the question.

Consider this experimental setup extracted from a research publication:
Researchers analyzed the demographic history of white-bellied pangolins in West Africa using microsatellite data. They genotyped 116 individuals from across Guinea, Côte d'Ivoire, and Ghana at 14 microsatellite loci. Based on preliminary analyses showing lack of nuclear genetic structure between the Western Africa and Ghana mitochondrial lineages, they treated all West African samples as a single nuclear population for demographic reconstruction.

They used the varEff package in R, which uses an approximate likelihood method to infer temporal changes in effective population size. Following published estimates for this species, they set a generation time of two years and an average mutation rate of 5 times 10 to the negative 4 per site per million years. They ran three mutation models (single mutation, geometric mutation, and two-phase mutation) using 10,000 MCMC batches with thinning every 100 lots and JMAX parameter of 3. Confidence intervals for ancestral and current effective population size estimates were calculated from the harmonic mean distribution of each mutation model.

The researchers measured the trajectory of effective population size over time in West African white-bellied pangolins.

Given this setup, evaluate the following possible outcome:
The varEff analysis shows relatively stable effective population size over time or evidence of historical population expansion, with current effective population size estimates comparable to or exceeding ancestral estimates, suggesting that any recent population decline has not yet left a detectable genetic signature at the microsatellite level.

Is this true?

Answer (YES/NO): NO